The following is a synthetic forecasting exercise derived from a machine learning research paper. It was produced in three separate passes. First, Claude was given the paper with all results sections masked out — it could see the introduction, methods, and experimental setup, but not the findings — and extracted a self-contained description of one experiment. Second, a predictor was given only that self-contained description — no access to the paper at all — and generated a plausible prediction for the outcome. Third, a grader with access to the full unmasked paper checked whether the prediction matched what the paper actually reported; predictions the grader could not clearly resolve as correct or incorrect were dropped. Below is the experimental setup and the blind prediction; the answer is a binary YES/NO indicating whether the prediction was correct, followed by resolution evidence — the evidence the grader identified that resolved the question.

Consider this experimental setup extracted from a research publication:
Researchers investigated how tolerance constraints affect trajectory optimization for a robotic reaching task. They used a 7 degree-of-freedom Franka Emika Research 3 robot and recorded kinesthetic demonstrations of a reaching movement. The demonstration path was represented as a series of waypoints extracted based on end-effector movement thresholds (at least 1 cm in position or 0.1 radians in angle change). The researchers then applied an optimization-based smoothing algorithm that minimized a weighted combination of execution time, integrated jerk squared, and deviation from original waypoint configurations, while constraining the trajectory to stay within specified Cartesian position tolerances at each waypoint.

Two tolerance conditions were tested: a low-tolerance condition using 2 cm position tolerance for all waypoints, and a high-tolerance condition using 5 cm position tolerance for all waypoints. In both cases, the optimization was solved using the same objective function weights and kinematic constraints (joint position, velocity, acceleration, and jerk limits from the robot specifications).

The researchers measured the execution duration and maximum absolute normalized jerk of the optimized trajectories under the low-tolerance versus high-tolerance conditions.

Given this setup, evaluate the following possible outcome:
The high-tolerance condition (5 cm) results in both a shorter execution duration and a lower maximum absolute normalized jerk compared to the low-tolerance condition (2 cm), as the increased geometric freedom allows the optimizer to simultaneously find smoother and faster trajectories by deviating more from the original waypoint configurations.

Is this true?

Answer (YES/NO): YES